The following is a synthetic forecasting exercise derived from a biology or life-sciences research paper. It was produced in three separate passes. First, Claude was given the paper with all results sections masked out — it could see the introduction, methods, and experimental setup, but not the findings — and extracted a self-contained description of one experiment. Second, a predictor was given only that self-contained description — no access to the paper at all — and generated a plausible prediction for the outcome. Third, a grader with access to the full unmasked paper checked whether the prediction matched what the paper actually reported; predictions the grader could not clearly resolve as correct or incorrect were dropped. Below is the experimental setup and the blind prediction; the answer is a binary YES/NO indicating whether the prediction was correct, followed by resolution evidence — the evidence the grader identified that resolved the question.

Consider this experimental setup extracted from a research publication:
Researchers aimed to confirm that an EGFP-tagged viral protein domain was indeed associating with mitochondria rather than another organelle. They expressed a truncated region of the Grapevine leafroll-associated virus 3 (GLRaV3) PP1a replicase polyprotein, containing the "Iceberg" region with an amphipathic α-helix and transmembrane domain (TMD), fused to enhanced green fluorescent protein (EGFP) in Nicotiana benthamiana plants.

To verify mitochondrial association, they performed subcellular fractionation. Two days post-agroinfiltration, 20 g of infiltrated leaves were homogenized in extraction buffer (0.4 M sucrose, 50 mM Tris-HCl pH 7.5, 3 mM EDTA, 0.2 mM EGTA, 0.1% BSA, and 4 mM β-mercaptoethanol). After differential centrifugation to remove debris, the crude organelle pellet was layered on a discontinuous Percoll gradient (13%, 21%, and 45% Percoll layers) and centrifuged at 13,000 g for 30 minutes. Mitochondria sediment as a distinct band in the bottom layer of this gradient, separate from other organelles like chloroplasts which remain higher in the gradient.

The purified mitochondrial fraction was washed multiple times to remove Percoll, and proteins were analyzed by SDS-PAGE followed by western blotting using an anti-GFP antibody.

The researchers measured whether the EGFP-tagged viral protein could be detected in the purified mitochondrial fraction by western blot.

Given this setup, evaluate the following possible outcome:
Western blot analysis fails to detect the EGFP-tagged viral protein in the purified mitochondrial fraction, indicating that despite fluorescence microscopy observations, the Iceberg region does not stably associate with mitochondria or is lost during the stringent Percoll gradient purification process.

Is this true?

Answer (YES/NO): NO